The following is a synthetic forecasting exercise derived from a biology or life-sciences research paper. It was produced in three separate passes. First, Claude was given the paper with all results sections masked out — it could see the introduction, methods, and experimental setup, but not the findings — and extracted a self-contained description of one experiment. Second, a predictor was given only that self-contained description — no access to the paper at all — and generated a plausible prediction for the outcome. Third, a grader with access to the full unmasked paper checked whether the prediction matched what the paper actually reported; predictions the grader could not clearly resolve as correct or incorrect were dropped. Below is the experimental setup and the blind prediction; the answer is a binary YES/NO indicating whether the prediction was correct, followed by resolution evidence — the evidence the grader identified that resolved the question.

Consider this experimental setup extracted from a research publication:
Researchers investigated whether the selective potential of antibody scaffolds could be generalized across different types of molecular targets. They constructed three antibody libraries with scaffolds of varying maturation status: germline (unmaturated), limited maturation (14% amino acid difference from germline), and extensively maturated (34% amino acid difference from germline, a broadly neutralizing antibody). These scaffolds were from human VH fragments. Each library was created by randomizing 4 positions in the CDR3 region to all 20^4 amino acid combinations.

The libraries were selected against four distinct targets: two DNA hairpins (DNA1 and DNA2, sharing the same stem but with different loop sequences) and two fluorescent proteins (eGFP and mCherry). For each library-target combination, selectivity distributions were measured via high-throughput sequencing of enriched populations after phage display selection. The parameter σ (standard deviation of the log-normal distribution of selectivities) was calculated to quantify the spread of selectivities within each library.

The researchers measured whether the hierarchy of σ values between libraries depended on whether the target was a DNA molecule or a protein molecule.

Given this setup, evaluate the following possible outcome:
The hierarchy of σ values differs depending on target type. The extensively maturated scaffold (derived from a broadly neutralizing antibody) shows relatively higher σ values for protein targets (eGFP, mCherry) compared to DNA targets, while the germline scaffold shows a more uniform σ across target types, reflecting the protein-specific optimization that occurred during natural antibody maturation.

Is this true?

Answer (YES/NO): NO